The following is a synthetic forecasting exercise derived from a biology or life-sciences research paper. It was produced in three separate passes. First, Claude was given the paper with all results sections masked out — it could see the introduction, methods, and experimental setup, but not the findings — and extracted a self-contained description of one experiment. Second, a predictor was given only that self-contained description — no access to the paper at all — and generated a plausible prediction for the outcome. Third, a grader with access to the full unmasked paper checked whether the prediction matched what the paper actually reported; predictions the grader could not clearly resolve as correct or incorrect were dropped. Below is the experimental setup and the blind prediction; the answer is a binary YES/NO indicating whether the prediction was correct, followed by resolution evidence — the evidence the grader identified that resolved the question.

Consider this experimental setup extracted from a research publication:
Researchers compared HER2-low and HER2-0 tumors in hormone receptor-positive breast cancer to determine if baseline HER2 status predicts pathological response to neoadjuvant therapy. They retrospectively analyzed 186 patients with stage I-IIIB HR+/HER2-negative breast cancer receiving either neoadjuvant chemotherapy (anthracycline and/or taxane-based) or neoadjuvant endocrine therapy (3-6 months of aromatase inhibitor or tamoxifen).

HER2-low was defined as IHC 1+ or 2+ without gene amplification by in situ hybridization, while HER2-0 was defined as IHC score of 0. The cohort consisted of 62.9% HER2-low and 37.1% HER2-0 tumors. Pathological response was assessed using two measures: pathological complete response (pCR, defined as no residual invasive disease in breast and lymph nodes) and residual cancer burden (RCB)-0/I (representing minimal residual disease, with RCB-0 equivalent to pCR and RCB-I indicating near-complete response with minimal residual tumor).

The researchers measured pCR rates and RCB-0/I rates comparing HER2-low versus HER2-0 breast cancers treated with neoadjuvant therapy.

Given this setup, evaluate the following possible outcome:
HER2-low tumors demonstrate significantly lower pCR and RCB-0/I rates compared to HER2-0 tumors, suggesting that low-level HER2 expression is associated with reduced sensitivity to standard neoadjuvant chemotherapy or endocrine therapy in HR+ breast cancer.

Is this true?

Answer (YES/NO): NO